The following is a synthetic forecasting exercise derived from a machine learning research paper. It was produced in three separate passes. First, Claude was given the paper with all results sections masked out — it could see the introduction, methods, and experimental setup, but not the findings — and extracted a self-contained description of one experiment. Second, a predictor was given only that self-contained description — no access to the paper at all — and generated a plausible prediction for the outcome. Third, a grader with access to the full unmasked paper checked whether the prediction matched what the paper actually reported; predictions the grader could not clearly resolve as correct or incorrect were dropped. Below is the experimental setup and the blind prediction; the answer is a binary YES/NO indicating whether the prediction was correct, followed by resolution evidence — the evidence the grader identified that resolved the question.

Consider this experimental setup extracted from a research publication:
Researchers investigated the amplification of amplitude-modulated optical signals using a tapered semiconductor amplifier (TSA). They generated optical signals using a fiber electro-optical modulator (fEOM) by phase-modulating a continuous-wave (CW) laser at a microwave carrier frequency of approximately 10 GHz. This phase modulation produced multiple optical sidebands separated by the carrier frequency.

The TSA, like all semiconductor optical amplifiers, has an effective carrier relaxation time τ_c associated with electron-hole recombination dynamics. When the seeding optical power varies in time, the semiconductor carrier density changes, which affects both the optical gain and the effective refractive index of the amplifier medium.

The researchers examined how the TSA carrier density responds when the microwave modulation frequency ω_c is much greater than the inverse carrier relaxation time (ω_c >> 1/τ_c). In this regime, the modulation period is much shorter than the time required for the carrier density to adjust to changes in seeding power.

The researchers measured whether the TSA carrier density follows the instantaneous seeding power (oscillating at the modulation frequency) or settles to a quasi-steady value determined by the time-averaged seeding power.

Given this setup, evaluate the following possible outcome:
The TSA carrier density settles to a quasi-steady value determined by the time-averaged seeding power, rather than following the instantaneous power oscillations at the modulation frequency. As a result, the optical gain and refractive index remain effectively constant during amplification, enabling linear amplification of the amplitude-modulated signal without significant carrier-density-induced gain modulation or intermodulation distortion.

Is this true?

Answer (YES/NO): YES